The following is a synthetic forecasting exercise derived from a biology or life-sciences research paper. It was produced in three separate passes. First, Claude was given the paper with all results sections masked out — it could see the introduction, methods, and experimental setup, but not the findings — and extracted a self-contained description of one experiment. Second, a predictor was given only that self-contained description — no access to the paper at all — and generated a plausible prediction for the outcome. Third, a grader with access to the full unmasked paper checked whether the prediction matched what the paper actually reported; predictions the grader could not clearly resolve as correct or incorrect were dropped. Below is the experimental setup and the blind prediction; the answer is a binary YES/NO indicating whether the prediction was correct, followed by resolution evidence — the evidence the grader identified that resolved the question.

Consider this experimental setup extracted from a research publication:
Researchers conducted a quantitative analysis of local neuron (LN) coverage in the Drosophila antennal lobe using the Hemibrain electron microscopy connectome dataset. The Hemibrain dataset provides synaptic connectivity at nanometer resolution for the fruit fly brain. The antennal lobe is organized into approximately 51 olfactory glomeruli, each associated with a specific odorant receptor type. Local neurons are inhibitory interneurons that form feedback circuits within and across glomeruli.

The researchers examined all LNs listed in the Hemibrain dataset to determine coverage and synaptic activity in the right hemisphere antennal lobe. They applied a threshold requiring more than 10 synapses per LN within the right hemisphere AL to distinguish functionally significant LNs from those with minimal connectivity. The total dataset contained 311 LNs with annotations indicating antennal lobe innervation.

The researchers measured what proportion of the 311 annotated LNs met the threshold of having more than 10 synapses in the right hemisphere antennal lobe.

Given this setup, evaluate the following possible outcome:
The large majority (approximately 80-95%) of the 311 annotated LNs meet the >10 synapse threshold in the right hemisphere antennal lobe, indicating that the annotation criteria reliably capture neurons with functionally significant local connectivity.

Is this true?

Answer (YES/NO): YES